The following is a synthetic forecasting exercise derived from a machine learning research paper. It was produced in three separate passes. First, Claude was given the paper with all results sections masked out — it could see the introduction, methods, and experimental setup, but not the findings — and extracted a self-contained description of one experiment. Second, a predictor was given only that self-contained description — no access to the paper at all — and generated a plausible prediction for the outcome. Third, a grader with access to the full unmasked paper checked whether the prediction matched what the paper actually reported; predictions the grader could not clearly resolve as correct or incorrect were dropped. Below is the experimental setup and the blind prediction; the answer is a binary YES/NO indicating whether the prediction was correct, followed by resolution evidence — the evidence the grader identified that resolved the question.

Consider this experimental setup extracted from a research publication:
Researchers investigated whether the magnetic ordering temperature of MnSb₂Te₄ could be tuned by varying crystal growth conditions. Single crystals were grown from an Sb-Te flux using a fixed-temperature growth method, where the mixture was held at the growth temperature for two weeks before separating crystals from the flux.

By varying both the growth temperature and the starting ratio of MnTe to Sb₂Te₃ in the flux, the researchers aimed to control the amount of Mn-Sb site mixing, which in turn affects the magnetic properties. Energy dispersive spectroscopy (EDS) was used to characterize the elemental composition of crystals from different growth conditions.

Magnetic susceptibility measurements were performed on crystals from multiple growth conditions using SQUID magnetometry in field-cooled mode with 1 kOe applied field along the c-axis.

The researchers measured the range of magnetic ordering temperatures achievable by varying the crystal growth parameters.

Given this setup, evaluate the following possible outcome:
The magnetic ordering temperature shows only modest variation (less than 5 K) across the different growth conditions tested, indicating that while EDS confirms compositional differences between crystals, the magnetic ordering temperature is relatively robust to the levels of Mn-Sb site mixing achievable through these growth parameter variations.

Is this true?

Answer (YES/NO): NO